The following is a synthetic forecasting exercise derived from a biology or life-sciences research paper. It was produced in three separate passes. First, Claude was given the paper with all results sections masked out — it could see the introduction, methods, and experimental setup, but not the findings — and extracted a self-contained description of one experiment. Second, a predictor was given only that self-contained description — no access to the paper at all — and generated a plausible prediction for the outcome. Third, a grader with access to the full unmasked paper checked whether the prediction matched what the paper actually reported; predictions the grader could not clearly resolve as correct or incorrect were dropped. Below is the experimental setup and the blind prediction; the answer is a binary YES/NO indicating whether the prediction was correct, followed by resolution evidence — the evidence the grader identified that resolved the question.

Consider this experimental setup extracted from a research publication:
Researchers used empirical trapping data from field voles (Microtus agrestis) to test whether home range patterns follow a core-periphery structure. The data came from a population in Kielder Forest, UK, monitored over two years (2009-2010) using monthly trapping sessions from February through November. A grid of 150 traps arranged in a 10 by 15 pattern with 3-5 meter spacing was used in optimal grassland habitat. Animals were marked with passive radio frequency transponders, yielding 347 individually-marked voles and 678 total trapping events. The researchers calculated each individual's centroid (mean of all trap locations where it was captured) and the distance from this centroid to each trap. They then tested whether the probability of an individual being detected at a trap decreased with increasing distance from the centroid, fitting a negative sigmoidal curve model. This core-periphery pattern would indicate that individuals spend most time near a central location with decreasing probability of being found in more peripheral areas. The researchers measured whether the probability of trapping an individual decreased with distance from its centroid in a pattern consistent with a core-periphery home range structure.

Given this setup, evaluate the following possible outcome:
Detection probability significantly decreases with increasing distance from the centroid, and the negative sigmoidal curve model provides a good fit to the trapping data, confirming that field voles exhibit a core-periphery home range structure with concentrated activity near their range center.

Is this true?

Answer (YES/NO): YES